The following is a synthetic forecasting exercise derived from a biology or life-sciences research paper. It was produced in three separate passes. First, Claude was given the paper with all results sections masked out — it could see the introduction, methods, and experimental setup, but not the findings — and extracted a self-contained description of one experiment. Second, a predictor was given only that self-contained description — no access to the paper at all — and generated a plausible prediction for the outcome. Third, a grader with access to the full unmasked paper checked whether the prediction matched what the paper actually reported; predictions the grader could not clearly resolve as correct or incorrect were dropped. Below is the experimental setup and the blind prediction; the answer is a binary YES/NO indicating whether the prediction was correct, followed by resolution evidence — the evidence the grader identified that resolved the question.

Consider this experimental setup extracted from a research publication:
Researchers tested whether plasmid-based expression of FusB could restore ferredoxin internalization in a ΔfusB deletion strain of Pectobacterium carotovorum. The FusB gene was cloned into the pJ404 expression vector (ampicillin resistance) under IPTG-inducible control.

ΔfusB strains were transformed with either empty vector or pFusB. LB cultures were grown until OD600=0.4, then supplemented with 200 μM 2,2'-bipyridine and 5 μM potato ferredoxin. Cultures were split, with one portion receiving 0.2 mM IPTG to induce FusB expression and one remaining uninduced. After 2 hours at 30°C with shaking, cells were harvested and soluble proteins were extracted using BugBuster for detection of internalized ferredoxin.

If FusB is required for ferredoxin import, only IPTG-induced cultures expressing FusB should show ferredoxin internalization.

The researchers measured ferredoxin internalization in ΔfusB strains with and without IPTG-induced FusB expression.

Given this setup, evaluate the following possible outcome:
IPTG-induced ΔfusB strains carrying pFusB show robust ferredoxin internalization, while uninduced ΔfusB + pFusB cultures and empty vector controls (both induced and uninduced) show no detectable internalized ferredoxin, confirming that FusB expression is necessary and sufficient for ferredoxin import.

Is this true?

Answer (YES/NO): NO